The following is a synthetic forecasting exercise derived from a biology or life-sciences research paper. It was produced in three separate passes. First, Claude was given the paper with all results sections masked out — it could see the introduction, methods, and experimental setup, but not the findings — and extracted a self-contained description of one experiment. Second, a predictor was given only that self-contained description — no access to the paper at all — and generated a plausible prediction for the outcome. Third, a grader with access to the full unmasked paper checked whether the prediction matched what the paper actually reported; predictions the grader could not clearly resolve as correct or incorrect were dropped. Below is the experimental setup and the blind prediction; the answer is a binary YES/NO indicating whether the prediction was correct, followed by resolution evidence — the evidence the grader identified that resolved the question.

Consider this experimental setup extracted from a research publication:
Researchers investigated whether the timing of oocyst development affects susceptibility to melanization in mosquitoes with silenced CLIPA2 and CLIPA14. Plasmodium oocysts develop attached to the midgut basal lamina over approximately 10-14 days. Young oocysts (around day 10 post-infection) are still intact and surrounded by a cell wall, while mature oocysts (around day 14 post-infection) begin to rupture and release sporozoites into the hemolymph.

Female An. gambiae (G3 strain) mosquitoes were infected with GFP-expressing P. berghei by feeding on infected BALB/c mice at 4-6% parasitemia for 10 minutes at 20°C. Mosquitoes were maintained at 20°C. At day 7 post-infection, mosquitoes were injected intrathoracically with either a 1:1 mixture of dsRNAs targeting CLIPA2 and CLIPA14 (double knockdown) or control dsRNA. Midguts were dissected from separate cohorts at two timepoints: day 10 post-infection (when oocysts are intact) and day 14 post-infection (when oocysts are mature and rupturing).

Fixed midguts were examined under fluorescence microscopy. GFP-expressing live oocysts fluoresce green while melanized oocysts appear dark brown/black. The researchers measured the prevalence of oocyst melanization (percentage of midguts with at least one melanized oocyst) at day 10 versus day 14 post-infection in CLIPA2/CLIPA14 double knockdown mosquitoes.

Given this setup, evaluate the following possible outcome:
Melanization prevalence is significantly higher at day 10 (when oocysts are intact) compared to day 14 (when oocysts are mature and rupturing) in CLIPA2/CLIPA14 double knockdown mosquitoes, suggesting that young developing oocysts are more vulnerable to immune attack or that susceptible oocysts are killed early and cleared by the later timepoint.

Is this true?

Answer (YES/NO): NO